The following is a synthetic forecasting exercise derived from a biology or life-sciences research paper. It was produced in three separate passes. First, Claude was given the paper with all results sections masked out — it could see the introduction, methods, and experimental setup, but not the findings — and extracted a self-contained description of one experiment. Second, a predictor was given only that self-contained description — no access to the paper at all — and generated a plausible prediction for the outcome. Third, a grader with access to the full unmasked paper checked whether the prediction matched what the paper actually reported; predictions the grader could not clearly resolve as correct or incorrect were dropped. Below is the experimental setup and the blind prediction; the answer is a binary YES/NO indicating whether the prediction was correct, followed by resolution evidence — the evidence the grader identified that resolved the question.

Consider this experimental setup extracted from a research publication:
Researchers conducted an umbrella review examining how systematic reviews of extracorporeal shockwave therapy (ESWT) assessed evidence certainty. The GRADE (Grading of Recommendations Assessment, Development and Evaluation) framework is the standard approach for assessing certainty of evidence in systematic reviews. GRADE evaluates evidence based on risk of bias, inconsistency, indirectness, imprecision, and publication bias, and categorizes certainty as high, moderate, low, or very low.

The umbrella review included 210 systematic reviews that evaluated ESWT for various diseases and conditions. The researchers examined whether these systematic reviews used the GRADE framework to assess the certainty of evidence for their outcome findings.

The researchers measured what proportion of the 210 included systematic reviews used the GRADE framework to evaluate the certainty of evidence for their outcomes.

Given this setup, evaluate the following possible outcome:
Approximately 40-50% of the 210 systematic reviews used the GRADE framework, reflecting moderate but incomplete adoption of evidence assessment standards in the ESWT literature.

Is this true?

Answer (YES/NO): NO